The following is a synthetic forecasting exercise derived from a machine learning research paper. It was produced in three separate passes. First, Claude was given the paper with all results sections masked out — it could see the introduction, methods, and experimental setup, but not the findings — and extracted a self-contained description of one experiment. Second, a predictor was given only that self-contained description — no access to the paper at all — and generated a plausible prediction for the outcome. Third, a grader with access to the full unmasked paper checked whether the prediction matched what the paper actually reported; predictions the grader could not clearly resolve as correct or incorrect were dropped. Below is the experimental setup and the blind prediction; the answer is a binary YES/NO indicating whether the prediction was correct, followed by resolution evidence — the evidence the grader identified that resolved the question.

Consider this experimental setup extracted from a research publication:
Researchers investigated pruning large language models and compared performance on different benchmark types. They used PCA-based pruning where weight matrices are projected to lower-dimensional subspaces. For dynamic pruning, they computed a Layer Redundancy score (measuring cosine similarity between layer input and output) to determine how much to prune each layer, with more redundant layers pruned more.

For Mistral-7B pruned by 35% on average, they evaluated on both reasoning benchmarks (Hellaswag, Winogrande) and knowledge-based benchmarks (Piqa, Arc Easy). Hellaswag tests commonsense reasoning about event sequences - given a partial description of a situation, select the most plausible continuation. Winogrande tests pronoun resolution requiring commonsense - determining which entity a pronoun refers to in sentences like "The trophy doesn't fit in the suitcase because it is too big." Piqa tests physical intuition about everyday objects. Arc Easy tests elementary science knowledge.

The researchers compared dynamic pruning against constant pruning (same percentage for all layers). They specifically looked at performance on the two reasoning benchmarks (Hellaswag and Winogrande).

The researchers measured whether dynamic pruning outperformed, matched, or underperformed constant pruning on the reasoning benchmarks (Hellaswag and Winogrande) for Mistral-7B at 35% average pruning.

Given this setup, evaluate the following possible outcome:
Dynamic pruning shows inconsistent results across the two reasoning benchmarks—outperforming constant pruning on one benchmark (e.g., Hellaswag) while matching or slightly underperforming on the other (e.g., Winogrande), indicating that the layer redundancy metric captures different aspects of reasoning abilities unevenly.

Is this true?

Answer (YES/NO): NO